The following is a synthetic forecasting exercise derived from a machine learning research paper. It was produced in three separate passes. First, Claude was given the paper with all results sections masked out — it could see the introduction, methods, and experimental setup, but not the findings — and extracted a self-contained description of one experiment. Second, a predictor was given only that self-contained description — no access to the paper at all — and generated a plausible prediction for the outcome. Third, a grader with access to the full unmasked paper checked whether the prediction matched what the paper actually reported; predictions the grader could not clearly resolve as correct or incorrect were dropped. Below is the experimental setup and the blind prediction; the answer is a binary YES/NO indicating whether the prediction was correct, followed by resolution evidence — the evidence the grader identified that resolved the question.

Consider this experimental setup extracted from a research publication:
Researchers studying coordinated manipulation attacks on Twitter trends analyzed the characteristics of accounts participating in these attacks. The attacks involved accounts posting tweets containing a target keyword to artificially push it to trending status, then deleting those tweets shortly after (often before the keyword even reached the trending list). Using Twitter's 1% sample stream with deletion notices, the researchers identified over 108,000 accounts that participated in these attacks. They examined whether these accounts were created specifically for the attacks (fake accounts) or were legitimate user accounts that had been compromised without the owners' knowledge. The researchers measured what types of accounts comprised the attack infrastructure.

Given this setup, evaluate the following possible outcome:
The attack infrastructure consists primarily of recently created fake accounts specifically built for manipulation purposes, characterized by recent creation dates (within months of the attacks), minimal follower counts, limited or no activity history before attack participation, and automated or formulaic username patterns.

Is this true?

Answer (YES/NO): NO